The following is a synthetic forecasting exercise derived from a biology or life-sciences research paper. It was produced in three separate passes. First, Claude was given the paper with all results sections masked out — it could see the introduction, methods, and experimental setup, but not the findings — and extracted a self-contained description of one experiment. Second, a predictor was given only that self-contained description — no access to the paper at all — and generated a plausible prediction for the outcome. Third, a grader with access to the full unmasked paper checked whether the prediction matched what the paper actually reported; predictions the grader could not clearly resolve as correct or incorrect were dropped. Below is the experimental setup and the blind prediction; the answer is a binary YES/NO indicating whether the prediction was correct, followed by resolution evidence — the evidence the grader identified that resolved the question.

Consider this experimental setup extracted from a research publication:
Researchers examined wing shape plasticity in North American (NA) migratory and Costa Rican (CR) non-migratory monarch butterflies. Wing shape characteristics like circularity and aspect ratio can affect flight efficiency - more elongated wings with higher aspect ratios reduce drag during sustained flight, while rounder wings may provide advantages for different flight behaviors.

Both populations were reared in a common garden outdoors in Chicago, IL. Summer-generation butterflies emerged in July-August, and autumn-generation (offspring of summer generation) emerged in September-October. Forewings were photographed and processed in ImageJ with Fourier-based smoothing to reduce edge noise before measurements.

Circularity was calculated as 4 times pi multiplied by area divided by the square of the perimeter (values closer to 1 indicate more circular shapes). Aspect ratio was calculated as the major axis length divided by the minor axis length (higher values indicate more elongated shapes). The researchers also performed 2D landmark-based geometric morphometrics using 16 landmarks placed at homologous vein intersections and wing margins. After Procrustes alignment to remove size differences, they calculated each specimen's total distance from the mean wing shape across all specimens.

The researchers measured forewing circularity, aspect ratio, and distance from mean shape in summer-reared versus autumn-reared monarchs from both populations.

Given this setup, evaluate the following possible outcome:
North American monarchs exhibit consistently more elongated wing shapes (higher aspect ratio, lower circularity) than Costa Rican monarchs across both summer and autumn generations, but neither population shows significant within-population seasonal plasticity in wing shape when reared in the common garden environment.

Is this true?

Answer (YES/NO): NO